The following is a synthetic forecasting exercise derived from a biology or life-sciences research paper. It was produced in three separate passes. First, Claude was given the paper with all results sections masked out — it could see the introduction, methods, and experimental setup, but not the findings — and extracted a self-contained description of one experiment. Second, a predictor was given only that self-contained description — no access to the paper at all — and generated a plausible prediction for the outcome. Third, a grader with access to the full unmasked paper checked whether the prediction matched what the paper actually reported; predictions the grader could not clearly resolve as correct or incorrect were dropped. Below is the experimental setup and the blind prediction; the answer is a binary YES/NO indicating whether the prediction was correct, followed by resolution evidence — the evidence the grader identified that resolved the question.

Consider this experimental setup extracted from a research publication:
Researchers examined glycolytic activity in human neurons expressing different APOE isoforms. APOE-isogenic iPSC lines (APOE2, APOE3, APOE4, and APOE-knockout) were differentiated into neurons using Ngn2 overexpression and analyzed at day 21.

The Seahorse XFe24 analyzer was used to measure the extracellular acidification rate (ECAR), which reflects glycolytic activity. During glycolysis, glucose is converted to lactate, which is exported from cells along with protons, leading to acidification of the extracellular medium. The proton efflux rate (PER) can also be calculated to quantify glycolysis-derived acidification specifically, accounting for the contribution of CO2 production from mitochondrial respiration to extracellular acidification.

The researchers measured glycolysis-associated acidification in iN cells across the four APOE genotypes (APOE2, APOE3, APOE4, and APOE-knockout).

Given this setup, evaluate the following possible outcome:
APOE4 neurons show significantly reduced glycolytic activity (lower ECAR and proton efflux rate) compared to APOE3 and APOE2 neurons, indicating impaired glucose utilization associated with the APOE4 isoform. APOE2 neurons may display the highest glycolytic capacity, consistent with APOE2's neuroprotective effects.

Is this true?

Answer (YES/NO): NO